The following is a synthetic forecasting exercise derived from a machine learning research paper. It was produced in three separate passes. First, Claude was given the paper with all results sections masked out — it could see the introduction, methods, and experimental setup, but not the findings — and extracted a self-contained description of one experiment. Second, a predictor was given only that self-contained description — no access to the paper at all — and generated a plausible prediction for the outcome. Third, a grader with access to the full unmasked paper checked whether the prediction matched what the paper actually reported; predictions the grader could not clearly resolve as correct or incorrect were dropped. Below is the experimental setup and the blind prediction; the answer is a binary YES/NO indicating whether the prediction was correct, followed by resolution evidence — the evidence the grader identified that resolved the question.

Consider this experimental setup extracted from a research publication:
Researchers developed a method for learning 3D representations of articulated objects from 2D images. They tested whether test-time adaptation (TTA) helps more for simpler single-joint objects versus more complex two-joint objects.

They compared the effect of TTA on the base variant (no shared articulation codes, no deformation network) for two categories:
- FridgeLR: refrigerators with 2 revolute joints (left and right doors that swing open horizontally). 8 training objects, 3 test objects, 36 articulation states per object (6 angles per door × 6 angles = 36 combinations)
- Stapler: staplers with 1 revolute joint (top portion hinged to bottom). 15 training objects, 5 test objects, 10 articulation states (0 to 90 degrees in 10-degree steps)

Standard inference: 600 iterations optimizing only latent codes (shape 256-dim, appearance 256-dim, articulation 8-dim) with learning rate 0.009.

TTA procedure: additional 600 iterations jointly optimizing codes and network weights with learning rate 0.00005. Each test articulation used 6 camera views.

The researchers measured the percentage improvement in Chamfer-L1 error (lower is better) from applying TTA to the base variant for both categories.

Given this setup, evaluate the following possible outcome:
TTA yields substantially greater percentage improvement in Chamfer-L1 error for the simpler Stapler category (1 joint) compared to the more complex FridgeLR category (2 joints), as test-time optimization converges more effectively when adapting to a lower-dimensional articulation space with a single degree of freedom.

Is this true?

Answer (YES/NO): NO